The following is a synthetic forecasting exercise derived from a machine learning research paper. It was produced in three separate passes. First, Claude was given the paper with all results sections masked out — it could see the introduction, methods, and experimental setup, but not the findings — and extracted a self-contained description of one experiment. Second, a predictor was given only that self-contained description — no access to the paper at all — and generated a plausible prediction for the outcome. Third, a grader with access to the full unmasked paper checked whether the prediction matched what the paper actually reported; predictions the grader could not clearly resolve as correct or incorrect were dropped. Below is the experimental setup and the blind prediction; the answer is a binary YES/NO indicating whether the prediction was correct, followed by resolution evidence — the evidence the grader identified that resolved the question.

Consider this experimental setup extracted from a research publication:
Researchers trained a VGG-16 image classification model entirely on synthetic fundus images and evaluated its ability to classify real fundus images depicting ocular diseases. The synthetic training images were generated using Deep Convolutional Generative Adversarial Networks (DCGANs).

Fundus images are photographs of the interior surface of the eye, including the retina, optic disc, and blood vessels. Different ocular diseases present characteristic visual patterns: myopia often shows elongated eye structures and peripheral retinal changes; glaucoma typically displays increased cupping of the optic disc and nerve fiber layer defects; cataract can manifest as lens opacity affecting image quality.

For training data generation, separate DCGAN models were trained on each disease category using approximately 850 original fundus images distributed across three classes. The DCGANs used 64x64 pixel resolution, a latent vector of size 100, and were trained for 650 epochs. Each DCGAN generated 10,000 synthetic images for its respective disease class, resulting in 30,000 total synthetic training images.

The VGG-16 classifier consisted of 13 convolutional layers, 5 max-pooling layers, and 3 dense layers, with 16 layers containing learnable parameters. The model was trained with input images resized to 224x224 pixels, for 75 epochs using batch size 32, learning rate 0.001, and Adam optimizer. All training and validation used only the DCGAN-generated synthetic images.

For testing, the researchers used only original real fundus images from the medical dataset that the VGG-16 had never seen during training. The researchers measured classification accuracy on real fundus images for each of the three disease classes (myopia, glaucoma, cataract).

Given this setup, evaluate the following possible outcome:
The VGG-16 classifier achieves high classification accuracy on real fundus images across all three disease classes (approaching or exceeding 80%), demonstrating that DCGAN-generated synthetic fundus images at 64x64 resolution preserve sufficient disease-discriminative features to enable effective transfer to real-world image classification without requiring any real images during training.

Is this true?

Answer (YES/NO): YES